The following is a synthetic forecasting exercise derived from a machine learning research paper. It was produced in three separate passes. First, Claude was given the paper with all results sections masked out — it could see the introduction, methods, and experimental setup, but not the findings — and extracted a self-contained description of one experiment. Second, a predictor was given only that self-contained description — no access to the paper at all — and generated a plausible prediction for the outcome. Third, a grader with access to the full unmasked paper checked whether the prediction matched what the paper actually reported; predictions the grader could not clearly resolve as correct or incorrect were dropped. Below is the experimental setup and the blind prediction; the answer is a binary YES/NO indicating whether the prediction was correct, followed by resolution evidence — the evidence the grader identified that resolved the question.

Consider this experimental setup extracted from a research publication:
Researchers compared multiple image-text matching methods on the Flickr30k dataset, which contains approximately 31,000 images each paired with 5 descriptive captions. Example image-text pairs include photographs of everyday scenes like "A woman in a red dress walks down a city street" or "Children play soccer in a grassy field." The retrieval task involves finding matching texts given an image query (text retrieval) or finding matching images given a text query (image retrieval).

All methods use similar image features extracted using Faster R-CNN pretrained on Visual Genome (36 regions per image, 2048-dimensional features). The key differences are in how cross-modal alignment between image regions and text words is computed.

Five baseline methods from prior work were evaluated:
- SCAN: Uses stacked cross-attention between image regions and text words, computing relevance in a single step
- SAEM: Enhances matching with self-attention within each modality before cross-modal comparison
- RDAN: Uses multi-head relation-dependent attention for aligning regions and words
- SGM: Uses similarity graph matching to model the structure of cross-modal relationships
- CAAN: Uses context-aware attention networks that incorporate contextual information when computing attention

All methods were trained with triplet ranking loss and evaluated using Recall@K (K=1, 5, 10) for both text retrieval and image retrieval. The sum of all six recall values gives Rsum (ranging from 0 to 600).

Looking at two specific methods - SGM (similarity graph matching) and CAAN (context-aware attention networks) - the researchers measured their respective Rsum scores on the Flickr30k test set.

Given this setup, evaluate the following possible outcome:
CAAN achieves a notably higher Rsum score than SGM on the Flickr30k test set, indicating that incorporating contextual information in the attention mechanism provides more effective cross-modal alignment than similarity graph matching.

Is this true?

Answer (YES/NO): NO